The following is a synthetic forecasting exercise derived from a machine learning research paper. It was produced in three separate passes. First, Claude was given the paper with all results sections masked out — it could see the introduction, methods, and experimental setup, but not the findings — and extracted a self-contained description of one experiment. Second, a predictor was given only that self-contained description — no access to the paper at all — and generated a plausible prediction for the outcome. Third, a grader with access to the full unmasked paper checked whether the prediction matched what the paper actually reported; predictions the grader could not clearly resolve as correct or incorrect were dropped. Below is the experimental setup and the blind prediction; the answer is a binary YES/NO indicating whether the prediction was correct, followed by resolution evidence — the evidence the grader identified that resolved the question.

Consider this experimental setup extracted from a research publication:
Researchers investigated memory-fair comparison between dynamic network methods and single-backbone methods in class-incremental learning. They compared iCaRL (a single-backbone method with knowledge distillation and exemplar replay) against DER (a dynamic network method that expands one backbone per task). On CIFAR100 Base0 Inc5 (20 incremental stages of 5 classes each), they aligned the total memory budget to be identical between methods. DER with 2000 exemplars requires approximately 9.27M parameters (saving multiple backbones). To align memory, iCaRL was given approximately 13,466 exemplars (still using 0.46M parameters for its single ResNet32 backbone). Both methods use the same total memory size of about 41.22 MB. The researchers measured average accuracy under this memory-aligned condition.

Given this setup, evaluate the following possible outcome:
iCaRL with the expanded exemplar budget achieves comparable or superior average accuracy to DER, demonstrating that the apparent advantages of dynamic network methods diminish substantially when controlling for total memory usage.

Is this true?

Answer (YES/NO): YES